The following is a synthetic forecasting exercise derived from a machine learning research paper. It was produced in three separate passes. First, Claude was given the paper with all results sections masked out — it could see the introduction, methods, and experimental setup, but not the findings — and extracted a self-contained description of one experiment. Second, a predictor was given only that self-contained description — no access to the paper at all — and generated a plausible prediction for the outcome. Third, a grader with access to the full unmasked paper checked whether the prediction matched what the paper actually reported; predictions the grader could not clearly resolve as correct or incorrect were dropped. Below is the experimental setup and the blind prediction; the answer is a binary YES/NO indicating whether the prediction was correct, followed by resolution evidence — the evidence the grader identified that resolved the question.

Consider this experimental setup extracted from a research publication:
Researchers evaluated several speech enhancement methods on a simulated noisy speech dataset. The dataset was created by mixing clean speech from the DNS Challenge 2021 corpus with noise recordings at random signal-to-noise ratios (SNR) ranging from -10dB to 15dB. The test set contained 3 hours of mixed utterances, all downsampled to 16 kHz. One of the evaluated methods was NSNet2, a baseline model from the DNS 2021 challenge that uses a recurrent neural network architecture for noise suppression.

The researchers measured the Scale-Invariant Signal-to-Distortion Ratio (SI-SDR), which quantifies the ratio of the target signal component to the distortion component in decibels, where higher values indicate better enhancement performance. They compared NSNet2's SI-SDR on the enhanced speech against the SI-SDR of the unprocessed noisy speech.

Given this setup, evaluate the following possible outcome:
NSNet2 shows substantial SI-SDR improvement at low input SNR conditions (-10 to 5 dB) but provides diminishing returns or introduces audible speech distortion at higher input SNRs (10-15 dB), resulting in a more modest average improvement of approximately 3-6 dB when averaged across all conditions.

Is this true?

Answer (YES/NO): NO